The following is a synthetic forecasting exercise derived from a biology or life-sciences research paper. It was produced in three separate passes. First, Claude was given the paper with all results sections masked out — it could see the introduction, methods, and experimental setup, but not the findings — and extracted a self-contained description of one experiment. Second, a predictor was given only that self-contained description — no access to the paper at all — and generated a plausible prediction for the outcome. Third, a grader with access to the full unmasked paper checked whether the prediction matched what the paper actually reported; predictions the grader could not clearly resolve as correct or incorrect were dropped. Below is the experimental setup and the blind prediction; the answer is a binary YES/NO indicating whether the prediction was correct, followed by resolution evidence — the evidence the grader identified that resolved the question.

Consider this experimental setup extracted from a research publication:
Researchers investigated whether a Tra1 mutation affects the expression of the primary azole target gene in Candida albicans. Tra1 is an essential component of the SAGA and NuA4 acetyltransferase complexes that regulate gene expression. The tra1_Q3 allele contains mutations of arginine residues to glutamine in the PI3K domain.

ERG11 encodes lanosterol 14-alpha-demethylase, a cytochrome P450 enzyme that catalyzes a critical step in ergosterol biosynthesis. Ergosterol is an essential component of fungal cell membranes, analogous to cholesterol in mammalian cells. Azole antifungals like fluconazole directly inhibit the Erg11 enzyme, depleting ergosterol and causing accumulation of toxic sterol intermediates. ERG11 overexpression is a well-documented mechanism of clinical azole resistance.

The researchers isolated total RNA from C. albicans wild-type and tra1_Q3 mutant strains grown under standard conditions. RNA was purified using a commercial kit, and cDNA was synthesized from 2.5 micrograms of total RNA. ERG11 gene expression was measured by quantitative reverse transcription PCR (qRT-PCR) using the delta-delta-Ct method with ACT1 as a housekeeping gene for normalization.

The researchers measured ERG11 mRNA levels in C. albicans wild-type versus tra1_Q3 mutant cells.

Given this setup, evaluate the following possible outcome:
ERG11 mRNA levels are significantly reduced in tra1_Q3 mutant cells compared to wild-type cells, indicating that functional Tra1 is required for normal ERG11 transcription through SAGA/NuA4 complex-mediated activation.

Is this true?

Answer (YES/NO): NO